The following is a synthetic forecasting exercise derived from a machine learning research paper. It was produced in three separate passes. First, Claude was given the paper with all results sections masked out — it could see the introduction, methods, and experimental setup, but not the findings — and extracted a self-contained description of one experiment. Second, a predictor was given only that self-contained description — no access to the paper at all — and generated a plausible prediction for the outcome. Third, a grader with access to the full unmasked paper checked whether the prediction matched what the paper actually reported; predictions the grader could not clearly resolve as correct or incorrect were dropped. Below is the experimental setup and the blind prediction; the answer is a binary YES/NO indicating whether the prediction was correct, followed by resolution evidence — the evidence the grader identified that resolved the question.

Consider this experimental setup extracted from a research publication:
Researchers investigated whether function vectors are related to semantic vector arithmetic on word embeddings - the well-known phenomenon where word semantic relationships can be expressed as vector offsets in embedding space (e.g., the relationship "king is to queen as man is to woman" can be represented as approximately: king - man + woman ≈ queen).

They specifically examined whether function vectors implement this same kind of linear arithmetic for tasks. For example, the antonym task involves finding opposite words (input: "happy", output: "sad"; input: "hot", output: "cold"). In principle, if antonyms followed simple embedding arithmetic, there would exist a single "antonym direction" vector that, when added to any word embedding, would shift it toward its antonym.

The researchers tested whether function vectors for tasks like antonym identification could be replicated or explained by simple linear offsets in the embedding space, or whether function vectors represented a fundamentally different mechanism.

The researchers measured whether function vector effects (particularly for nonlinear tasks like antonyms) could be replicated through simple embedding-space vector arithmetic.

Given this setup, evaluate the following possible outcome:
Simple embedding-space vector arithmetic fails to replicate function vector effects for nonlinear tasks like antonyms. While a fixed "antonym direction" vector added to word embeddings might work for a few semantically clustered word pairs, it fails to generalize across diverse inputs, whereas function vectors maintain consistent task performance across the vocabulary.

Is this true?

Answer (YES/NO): YES